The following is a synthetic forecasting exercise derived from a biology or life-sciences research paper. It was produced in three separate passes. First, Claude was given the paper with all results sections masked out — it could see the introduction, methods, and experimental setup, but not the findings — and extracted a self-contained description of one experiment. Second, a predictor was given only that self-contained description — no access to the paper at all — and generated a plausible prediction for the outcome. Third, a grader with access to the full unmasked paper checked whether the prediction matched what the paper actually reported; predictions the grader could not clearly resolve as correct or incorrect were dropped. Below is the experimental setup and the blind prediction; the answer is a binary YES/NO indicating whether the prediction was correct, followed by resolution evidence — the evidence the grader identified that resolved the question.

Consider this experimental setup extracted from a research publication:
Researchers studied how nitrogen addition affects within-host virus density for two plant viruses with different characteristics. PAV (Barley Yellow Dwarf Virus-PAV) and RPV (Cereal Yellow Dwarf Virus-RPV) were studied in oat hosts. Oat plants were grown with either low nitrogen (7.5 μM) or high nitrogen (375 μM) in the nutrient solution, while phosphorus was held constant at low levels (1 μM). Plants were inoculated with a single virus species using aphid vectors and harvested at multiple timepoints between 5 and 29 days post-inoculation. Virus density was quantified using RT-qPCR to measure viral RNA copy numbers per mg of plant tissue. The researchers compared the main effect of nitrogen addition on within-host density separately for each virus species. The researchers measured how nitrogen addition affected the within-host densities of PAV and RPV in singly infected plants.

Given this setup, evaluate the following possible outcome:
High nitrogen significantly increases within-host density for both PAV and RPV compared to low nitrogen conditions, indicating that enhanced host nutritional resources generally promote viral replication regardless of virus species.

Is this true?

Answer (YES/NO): NO